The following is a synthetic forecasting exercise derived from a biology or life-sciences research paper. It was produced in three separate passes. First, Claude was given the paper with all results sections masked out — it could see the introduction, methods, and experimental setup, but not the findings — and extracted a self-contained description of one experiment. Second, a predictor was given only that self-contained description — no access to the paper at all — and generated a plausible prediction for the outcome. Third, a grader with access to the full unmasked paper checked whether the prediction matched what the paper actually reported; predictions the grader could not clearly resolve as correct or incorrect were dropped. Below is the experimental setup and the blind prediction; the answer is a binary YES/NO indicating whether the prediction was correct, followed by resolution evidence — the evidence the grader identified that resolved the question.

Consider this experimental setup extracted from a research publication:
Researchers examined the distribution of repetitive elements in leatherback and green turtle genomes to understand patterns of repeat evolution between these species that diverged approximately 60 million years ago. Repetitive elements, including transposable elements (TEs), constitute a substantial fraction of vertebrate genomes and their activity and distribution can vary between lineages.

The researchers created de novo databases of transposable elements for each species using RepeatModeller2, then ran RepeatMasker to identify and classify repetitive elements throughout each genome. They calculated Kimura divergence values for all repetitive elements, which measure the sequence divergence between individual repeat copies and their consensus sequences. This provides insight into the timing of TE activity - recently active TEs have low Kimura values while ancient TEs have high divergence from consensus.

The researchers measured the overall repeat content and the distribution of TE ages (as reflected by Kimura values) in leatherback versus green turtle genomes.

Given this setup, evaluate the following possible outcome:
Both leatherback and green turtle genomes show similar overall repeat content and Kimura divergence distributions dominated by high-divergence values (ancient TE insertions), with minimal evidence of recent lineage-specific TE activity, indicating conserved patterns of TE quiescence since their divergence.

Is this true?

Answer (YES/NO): NO